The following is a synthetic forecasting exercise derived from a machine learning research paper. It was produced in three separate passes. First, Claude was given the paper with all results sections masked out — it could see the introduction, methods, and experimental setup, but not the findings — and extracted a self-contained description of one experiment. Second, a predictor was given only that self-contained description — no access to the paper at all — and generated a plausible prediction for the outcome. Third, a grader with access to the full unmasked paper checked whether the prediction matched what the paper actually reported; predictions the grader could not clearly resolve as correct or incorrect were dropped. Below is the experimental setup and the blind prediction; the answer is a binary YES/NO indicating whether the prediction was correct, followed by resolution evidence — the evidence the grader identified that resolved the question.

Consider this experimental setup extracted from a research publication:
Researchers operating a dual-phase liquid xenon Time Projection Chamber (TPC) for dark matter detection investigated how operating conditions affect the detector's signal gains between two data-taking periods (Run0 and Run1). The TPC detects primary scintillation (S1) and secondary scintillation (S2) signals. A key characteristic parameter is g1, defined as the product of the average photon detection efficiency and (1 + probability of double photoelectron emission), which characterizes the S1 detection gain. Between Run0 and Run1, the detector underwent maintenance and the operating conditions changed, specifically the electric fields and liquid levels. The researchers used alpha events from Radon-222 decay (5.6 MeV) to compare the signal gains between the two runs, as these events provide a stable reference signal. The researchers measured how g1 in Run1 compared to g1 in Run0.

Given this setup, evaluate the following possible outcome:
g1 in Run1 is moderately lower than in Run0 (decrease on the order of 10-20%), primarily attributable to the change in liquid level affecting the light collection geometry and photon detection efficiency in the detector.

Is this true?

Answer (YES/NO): NO